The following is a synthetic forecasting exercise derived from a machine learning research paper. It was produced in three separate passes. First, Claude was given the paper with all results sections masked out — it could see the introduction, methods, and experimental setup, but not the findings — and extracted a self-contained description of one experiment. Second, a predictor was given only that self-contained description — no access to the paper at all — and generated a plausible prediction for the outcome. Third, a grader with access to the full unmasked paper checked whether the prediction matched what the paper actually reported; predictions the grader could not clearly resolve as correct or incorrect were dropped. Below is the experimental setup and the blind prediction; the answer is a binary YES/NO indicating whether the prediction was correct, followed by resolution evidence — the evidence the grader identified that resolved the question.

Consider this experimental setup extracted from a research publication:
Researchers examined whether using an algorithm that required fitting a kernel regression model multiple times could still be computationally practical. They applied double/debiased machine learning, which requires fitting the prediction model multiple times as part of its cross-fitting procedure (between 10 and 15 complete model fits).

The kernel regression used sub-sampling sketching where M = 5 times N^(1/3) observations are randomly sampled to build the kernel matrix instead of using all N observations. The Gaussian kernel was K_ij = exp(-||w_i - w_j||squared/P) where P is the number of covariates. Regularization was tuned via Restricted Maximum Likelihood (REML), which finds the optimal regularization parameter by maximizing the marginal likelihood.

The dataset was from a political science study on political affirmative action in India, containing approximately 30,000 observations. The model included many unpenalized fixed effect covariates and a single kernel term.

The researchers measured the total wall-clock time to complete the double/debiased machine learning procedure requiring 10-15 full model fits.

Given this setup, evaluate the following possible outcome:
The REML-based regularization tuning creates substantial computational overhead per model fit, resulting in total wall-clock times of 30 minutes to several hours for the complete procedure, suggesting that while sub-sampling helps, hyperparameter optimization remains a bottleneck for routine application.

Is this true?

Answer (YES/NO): NO